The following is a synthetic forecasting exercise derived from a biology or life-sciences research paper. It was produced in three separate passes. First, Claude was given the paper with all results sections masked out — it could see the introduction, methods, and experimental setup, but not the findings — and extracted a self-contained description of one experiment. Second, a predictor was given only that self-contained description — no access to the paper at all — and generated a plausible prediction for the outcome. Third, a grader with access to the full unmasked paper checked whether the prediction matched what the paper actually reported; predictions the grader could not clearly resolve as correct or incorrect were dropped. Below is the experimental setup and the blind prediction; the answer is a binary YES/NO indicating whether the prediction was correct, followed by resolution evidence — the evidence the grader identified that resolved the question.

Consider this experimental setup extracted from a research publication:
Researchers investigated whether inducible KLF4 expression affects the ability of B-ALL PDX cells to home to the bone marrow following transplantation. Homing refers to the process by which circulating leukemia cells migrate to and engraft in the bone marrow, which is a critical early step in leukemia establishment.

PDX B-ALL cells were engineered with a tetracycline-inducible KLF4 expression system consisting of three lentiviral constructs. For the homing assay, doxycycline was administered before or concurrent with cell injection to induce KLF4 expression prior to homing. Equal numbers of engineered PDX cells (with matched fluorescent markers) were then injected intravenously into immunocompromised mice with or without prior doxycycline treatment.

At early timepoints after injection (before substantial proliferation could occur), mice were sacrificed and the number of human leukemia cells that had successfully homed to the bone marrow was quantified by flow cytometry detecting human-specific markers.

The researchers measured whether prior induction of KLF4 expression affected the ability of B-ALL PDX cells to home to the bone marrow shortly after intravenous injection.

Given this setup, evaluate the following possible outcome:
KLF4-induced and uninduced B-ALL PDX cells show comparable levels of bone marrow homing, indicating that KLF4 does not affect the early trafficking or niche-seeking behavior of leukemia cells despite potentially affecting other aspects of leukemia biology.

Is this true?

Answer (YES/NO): NO